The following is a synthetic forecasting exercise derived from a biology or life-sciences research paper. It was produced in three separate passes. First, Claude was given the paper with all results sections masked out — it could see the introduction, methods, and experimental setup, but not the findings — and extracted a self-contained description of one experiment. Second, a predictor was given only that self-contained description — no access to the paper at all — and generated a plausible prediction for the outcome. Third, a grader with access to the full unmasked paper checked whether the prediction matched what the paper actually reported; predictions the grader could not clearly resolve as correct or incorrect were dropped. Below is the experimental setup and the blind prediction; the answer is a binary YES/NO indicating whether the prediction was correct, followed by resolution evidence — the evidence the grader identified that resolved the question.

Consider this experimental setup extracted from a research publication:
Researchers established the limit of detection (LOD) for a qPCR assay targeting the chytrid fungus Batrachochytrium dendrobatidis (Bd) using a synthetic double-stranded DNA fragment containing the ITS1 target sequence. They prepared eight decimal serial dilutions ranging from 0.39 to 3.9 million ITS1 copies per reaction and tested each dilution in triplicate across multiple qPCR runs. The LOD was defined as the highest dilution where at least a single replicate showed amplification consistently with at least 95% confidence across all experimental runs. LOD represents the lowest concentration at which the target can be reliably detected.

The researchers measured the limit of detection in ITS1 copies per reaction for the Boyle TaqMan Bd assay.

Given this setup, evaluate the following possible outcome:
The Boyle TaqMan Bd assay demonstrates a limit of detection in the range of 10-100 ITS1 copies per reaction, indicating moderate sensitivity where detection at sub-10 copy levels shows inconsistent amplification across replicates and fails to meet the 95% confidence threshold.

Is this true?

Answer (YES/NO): NO